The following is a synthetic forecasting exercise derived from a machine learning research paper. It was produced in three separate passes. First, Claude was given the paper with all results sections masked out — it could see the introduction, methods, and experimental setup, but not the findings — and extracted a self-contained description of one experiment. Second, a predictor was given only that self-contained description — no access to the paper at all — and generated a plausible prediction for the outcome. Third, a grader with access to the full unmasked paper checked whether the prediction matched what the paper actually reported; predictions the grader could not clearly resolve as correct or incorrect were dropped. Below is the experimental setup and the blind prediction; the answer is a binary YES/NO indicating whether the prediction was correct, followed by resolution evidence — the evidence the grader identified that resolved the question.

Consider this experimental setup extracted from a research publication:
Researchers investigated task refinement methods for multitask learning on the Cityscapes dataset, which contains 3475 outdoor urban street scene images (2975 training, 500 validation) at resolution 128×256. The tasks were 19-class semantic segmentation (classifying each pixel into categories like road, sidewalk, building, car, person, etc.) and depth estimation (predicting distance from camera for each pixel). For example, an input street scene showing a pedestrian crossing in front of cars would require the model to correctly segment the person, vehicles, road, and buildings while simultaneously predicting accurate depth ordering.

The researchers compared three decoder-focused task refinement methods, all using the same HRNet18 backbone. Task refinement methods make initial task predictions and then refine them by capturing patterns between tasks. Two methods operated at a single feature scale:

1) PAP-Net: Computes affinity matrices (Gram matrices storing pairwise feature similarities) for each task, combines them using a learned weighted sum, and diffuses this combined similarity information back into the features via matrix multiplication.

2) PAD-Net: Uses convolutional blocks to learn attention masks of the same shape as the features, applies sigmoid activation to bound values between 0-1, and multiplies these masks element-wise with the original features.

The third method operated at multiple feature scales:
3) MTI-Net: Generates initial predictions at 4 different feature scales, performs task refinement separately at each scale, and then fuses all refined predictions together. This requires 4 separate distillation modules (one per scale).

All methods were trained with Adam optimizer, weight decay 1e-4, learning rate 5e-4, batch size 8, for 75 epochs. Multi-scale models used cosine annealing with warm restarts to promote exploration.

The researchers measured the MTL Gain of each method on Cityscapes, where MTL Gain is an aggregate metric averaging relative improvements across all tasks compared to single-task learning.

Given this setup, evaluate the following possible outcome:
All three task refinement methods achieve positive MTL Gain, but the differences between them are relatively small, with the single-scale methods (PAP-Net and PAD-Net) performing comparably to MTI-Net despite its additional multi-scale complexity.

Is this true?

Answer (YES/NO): NO